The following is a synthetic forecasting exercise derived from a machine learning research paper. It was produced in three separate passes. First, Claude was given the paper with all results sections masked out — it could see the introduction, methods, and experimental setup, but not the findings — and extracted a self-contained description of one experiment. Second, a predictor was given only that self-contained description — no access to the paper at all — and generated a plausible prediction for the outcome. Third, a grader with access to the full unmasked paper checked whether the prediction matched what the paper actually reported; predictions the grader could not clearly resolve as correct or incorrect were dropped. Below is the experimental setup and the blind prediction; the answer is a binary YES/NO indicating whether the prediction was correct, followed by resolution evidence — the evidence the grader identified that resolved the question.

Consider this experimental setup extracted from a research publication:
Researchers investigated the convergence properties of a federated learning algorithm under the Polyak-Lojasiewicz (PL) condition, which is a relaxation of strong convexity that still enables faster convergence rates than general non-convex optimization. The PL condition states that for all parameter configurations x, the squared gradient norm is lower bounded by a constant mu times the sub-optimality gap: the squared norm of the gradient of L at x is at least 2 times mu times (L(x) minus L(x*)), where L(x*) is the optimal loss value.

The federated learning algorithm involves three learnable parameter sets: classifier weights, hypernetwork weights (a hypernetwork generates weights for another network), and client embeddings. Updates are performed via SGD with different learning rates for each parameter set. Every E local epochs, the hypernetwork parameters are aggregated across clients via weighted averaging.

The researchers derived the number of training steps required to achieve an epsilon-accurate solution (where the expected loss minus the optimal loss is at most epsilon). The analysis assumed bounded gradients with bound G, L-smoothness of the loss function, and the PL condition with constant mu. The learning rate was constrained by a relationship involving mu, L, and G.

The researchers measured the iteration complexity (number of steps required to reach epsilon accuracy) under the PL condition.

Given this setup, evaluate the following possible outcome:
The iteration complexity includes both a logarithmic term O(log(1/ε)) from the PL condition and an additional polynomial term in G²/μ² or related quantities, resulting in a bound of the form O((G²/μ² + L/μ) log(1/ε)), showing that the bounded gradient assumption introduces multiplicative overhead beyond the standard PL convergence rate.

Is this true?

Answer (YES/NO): NO